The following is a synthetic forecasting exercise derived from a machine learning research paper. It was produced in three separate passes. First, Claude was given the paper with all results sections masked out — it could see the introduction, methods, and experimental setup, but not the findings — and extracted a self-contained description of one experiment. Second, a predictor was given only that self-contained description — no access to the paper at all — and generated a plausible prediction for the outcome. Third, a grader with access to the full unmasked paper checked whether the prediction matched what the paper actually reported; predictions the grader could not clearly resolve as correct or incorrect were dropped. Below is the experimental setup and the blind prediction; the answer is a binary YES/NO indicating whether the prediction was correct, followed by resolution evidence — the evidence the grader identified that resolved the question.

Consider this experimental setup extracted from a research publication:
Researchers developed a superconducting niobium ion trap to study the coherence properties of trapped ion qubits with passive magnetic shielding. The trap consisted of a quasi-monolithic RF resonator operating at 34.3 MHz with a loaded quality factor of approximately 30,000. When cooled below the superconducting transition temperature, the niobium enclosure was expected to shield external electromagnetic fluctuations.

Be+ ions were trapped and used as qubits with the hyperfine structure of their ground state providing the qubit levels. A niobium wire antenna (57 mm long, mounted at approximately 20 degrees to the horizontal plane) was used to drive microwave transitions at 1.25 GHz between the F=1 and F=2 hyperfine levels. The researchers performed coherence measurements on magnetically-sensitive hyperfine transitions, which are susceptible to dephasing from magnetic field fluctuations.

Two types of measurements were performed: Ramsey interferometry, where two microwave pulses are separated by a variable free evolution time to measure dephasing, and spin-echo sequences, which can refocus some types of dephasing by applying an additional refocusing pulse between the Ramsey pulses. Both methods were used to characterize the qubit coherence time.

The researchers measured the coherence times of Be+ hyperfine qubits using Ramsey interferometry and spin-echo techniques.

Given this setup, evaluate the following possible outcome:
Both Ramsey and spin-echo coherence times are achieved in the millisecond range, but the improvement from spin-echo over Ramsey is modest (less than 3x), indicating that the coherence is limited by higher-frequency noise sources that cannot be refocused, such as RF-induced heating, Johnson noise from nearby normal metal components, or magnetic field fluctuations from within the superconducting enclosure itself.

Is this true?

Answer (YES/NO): NO